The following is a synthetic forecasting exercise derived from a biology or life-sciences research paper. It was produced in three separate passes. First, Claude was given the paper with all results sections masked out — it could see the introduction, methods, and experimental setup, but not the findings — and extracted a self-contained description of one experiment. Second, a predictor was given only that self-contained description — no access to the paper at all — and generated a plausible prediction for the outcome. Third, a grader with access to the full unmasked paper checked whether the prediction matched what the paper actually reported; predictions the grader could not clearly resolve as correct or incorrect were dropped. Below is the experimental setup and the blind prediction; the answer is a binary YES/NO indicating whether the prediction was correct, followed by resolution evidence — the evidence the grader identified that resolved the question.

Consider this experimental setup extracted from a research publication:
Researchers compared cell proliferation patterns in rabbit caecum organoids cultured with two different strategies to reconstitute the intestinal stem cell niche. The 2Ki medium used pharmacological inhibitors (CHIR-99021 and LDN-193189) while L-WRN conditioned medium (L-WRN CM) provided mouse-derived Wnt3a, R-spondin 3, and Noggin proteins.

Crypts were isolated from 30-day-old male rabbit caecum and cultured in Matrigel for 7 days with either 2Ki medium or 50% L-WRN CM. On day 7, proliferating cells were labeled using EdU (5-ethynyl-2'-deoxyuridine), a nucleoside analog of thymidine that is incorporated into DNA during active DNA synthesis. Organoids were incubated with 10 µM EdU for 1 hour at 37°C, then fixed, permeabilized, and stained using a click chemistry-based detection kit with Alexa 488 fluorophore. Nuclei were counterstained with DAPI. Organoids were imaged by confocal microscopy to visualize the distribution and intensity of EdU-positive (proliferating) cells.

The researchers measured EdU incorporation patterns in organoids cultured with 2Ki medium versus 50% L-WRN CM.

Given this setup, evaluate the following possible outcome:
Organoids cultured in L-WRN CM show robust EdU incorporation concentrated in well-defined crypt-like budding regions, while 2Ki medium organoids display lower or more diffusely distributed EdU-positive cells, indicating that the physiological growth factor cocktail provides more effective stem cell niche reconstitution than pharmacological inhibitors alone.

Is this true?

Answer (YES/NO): NO